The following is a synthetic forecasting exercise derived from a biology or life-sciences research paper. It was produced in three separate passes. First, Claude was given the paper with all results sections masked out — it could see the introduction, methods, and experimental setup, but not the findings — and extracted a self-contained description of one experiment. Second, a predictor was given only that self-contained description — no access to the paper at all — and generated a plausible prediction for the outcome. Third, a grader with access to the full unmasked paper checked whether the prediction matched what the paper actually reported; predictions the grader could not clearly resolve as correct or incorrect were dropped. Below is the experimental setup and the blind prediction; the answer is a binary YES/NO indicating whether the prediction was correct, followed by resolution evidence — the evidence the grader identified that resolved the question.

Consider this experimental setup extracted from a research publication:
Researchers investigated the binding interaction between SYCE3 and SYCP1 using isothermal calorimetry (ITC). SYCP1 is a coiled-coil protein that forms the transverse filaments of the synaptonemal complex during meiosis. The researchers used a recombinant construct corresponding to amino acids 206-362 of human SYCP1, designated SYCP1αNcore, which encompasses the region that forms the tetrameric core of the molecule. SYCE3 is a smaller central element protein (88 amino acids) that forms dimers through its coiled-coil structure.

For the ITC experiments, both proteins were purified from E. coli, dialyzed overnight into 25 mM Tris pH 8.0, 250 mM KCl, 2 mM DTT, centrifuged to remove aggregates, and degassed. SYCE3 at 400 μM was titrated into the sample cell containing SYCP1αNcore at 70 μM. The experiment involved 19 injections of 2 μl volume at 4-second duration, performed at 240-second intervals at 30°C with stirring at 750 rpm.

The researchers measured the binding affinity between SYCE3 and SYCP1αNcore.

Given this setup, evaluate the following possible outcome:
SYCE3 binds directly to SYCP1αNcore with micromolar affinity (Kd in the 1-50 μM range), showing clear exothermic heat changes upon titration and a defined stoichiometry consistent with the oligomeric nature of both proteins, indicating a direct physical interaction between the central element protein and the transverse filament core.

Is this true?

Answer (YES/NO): NO